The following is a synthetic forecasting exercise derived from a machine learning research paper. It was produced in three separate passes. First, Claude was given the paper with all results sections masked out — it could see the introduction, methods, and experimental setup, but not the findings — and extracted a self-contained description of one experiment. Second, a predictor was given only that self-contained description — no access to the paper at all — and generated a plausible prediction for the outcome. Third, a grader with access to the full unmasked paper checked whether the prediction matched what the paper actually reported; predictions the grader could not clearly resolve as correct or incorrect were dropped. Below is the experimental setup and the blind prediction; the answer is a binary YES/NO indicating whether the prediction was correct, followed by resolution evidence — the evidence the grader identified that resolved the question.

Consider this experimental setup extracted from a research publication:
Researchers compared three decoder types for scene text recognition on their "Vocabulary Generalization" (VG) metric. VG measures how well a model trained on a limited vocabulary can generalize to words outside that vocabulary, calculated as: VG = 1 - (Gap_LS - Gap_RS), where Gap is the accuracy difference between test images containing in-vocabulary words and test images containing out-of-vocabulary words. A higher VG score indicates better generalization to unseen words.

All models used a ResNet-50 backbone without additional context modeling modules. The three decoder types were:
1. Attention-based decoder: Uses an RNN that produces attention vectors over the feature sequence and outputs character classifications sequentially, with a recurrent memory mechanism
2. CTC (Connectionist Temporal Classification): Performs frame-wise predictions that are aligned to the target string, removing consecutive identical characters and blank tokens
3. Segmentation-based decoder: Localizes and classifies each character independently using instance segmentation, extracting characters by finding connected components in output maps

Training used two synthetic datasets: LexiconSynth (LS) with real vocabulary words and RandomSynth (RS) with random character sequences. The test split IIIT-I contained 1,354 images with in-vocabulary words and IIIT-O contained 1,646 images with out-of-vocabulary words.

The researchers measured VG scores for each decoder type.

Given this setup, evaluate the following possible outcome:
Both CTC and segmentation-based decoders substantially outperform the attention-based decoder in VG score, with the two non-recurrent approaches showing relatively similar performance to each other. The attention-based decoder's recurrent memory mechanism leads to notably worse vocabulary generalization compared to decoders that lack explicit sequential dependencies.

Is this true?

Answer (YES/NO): NO